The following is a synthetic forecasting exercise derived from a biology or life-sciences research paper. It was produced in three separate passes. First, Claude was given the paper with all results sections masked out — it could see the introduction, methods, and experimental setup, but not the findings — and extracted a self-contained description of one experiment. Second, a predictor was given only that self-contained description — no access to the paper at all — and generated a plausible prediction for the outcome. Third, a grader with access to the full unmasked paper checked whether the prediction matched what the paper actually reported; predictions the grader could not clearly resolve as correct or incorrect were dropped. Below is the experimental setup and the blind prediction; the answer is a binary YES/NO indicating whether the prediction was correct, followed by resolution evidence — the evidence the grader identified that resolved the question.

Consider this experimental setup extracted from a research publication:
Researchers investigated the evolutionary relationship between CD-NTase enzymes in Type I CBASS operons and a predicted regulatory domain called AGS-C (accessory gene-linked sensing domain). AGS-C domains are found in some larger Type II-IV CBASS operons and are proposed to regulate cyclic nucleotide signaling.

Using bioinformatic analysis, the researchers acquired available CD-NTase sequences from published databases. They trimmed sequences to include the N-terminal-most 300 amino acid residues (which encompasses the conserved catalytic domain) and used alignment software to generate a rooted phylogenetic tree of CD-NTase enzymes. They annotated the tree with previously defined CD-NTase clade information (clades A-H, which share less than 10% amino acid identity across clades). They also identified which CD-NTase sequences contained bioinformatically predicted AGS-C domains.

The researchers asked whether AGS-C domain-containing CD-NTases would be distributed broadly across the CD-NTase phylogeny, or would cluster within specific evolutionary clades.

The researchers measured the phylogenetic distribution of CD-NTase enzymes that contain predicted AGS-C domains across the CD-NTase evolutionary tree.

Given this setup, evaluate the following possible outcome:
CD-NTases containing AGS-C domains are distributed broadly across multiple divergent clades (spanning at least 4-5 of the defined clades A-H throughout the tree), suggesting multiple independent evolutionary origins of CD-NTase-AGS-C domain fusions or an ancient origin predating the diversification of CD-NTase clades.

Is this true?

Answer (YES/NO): NO